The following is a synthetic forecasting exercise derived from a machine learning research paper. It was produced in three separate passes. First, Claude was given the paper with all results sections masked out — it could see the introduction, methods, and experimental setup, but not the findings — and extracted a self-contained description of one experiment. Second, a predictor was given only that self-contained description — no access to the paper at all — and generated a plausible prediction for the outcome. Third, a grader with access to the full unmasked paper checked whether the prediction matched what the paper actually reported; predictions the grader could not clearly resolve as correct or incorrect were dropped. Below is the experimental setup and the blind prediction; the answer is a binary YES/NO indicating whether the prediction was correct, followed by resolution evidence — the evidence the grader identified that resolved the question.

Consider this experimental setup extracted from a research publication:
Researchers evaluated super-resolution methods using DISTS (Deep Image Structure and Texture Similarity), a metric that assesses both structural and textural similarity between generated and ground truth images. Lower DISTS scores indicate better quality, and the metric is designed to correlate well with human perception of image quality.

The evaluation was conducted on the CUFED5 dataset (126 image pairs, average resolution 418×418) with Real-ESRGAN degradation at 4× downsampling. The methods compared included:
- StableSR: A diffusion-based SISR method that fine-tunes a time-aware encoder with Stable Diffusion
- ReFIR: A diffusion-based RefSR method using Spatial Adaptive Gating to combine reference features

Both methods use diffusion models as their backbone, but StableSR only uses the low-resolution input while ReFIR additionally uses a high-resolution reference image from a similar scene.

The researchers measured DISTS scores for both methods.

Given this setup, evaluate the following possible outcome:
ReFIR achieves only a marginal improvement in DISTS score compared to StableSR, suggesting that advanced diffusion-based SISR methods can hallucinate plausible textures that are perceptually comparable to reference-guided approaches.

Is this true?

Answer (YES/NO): NO